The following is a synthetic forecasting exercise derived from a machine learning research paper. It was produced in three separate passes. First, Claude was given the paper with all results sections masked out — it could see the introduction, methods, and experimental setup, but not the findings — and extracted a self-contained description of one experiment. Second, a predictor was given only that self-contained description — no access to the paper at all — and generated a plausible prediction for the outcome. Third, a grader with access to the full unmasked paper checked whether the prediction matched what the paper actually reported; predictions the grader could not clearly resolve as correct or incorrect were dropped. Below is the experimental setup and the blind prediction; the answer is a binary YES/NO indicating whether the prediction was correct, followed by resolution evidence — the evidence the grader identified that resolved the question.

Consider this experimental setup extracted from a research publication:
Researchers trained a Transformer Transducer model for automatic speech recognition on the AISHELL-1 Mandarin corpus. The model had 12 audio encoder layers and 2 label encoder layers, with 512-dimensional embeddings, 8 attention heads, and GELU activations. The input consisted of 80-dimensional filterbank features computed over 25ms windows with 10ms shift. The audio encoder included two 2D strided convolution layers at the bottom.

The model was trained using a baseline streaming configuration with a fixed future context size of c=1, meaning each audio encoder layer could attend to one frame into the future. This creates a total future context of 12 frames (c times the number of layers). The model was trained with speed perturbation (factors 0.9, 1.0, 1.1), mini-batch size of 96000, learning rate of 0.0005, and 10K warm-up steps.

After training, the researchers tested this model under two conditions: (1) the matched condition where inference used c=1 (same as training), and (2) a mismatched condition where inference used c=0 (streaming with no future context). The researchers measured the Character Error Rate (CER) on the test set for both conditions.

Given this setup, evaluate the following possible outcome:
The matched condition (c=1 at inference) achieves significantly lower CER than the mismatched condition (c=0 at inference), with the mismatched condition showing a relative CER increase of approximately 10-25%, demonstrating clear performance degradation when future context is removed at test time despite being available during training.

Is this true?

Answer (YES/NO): NO